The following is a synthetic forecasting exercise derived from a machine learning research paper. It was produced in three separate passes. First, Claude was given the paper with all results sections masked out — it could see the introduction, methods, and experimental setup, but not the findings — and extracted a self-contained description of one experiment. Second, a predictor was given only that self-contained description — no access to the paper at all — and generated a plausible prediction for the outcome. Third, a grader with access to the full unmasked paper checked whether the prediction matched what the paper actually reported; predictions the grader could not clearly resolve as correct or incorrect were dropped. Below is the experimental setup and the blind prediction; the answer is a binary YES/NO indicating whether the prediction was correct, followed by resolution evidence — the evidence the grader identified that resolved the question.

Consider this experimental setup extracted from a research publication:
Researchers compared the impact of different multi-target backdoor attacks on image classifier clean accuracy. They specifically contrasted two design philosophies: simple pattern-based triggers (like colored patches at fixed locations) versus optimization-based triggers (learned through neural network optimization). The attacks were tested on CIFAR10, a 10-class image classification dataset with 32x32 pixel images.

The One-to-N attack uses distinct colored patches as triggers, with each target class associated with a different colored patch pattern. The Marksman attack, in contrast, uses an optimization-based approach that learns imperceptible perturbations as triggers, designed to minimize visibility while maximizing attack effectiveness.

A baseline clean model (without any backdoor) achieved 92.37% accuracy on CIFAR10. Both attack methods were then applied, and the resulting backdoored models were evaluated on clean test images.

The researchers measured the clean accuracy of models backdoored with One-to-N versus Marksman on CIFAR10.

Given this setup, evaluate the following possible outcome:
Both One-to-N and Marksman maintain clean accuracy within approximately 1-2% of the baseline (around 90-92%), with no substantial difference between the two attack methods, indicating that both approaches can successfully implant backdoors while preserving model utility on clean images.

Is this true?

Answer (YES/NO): NO